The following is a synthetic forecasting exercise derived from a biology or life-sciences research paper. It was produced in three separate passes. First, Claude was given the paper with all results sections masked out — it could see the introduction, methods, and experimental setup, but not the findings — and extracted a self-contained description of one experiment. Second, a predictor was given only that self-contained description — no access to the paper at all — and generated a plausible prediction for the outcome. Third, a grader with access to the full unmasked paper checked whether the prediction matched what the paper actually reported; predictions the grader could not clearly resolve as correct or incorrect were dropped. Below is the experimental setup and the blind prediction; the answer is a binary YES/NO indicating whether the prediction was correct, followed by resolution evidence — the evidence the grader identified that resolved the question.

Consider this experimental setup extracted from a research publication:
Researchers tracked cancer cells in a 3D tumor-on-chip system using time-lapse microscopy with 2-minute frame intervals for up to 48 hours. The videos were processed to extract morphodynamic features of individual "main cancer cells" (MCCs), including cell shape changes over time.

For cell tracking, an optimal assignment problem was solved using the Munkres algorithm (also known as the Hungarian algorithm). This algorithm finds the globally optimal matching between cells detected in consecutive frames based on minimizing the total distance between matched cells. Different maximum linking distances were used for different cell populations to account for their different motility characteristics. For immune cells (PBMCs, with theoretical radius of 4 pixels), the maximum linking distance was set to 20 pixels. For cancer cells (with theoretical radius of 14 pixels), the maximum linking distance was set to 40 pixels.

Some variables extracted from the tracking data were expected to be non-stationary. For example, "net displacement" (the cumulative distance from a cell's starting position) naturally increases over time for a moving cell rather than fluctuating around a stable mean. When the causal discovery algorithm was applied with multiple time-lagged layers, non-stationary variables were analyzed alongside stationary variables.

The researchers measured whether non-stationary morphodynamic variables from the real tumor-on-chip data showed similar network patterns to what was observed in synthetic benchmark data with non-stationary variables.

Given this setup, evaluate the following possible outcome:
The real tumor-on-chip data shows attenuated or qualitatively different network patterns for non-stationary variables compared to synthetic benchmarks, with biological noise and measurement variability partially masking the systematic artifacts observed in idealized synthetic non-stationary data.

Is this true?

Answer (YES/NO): NO